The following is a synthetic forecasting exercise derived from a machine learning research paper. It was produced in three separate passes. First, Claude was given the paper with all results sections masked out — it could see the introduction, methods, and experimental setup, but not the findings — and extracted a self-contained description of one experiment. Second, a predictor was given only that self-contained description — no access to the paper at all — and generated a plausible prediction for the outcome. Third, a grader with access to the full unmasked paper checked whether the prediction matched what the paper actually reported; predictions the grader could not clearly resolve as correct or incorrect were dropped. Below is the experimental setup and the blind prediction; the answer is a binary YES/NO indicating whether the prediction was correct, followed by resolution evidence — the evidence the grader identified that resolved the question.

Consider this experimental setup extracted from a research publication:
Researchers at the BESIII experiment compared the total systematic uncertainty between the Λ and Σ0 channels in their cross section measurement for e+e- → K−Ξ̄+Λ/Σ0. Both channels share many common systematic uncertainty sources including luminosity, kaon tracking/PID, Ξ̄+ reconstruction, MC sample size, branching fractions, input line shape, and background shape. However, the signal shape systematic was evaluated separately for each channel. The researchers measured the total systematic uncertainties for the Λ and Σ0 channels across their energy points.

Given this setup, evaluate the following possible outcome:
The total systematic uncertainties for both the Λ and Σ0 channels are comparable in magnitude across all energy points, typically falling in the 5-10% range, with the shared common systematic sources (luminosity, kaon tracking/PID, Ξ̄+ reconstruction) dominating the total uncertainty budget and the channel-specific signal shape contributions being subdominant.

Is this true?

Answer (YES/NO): YES